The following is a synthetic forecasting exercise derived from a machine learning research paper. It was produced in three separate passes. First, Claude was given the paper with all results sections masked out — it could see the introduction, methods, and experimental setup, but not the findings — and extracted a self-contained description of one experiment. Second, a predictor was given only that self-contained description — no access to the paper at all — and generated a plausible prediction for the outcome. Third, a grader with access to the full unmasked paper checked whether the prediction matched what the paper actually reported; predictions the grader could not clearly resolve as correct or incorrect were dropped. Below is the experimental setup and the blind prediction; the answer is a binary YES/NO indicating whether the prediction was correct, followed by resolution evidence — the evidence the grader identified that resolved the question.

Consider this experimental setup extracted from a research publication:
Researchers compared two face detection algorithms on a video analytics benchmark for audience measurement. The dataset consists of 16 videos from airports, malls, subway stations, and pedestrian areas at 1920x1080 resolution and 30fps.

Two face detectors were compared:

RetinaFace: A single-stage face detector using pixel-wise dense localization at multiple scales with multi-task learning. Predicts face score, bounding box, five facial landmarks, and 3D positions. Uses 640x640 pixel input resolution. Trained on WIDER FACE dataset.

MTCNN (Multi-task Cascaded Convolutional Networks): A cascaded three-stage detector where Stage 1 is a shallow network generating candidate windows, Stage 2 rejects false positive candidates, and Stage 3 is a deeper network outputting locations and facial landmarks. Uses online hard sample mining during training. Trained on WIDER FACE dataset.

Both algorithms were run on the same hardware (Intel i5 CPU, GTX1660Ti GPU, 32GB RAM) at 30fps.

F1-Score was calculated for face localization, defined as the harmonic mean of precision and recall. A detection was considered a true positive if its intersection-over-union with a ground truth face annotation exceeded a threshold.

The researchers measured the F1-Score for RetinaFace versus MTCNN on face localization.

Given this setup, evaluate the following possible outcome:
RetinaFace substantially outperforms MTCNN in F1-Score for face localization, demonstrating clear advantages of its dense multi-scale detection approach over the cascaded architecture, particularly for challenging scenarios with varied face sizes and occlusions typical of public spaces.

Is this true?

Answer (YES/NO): NO